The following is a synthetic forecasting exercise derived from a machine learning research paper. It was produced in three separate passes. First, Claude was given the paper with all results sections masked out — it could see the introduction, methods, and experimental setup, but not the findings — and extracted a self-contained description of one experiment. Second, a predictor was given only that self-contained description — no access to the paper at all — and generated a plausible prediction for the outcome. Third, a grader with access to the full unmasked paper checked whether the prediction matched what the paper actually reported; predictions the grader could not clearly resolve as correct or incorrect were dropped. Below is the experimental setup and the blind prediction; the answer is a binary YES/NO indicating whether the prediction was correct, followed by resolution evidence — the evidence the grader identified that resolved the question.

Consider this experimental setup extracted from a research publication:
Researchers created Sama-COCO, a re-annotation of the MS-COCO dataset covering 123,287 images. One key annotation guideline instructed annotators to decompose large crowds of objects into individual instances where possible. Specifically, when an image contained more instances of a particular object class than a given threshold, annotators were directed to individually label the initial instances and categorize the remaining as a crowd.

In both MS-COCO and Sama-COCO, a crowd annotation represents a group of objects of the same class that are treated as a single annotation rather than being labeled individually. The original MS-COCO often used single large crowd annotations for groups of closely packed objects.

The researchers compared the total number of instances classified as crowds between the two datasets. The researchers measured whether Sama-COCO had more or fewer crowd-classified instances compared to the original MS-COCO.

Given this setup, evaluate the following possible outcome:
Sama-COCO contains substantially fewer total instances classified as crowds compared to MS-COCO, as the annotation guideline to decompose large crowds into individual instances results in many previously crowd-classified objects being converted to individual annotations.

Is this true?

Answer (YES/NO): NO